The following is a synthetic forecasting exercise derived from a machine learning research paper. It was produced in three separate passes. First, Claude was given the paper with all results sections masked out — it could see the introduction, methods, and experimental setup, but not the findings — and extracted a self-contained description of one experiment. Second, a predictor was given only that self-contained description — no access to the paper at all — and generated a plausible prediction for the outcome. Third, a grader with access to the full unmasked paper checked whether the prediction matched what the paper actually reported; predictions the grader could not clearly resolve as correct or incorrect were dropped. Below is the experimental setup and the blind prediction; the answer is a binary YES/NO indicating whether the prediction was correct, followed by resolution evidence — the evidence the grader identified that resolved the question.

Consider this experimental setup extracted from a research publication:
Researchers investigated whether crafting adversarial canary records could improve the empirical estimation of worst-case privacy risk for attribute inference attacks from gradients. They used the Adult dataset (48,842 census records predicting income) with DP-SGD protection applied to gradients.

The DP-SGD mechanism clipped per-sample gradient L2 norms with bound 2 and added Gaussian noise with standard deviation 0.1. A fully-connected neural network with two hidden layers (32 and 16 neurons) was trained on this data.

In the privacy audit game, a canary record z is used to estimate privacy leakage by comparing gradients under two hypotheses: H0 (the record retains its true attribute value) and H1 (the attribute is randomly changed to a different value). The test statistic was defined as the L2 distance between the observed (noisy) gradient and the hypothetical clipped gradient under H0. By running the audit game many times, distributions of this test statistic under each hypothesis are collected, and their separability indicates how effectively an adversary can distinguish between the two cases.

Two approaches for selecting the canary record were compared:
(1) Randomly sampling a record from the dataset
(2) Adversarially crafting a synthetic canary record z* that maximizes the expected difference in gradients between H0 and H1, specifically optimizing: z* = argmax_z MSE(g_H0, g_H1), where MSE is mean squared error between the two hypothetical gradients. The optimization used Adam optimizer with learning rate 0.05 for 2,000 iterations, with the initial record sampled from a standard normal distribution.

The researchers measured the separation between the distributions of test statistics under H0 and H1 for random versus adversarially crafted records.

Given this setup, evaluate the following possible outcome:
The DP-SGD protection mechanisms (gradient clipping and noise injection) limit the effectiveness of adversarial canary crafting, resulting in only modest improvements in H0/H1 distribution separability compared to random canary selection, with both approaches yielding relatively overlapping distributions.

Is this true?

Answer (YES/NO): NO